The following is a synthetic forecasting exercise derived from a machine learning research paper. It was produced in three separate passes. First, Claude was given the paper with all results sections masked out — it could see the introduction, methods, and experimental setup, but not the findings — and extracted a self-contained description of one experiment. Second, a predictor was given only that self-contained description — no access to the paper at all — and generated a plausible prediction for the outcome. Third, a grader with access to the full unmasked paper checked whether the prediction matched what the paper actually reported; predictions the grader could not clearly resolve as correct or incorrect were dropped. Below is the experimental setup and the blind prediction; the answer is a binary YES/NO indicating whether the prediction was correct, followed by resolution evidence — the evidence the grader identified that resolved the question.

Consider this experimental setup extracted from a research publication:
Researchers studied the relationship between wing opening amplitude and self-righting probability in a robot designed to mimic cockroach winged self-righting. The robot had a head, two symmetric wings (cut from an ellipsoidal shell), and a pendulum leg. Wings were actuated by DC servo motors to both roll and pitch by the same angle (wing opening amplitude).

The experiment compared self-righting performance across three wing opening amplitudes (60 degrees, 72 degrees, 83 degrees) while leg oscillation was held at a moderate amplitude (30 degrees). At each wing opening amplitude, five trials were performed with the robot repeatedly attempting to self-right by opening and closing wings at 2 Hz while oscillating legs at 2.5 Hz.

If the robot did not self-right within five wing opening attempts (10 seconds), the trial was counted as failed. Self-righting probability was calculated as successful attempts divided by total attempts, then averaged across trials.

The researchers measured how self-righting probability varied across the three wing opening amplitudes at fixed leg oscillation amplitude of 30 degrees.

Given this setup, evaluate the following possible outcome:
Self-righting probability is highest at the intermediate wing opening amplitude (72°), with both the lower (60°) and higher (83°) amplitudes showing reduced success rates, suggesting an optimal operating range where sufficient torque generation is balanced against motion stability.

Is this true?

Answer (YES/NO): NO